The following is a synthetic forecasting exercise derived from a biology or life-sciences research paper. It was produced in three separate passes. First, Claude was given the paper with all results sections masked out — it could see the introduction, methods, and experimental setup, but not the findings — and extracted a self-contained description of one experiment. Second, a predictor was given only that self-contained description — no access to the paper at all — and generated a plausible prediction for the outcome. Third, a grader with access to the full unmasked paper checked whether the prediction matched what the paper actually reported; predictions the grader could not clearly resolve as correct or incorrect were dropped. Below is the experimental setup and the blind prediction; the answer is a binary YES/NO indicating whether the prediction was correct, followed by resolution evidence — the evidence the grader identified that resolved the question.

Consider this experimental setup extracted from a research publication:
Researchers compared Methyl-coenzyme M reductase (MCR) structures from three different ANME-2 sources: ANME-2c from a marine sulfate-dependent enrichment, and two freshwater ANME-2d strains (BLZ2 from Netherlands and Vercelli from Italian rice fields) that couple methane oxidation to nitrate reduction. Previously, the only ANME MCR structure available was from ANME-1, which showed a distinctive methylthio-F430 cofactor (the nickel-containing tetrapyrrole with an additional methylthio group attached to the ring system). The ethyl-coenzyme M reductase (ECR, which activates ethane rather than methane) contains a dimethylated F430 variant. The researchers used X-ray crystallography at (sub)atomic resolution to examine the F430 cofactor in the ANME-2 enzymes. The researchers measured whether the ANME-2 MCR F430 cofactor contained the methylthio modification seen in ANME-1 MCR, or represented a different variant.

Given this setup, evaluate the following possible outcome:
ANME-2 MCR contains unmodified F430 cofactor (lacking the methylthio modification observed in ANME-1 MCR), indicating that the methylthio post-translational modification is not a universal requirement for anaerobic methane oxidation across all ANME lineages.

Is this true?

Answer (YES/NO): YES